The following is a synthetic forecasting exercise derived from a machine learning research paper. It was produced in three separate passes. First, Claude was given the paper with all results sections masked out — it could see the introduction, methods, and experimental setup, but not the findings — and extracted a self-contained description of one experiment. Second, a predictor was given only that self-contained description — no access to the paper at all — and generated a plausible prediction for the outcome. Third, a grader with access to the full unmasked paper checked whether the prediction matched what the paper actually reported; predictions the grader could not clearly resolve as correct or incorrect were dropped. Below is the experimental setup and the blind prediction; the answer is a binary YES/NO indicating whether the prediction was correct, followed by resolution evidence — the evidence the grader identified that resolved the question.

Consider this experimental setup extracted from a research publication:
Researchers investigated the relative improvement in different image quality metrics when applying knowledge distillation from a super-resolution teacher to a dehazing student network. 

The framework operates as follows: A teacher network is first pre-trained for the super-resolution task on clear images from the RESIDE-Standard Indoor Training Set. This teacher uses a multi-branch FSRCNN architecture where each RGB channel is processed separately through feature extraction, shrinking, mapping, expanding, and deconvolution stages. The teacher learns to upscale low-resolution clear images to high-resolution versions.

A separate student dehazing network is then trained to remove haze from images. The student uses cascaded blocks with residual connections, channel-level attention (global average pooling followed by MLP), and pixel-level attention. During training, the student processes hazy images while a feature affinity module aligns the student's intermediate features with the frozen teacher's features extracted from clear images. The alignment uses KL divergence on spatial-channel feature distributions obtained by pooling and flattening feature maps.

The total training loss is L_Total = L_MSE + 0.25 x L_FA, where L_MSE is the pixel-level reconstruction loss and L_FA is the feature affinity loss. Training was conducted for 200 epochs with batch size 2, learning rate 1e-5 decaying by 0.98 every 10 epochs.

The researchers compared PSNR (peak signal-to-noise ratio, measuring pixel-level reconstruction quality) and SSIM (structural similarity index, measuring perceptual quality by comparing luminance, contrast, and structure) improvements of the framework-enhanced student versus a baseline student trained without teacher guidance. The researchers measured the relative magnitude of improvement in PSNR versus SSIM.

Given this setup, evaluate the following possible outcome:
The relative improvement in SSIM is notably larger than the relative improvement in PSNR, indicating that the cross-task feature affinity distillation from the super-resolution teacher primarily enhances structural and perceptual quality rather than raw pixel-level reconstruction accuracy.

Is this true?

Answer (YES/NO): NO